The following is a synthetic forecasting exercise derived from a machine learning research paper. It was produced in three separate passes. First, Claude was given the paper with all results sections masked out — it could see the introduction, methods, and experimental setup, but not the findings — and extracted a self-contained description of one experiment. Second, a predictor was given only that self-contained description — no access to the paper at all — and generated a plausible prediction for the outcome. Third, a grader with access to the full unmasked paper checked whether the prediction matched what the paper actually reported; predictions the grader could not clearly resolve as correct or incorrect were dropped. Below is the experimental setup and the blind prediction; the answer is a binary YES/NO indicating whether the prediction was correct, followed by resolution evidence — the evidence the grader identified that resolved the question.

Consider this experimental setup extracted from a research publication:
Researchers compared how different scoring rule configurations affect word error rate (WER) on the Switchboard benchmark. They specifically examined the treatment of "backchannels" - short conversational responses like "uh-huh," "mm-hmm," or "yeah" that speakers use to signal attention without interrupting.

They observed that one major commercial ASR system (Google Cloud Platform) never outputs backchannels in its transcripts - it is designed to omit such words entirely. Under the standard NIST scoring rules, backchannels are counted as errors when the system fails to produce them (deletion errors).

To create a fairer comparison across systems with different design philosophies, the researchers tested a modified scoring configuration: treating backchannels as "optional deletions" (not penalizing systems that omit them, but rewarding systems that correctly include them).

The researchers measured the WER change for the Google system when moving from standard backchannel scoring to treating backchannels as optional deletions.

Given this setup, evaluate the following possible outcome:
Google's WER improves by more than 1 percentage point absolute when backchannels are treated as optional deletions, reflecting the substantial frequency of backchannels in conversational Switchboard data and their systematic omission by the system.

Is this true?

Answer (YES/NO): NO